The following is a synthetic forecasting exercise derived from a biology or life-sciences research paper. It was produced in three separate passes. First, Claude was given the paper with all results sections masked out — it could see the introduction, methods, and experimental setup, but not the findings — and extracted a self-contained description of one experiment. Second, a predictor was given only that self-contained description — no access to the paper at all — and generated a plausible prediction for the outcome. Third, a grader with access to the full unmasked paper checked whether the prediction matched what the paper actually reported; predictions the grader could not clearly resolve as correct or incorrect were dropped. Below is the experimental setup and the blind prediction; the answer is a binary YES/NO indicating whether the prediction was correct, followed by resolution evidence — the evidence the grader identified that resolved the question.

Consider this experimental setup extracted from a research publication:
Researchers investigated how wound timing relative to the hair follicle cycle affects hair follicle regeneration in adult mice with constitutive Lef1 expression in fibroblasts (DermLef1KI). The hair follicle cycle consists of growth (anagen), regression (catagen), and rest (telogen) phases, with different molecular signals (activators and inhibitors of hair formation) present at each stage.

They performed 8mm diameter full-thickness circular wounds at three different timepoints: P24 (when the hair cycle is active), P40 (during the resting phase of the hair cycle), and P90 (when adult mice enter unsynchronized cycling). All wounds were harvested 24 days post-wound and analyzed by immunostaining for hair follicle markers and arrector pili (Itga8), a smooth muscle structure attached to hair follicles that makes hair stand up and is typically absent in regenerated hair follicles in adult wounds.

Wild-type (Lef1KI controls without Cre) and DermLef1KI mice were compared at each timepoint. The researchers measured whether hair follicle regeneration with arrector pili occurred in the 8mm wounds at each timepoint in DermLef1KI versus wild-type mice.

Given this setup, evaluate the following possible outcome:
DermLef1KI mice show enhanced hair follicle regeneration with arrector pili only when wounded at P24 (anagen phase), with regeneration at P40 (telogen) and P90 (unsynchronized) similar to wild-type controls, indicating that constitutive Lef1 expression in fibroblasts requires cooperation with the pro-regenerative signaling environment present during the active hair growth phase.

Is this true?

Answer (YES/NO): NO